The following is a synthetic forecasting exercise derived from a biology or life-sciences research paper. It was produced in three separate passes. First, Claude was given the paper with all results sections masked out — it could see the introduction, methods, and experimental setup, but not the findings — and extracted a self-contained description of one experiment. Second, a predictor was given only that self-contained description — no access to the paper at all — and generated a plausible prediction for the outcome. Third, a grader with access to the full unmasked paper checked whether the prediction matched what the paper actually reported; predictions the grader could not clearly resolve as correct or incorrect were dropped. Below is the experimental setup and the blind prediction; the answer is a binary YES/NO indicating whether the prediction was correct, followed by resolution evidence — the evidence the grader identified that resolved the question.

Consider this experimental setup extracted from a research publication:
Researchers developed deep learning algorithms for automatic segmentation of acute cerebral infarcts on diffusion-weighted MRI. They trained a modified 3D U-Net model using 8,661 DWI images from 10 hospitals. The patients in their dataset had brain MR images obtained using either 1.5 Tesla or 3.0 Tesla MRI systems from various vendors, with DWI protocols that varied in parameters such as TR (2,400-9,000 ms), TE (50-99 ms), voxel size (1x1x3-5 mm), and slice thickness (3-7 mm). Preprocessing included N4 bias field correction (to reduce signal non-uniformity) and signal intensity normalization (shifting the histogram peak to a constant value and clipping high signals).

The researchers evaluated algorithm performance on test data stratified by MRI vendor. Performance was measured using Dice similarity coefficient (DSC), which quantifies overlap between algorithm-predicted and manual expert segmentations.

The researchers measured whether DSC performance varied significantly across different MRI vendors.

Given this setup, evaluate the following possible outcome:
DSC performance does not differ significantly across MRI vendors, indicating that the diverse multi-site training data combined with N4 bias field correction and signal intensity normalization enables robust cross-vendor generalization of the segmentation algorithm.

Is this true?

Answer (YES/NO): NO